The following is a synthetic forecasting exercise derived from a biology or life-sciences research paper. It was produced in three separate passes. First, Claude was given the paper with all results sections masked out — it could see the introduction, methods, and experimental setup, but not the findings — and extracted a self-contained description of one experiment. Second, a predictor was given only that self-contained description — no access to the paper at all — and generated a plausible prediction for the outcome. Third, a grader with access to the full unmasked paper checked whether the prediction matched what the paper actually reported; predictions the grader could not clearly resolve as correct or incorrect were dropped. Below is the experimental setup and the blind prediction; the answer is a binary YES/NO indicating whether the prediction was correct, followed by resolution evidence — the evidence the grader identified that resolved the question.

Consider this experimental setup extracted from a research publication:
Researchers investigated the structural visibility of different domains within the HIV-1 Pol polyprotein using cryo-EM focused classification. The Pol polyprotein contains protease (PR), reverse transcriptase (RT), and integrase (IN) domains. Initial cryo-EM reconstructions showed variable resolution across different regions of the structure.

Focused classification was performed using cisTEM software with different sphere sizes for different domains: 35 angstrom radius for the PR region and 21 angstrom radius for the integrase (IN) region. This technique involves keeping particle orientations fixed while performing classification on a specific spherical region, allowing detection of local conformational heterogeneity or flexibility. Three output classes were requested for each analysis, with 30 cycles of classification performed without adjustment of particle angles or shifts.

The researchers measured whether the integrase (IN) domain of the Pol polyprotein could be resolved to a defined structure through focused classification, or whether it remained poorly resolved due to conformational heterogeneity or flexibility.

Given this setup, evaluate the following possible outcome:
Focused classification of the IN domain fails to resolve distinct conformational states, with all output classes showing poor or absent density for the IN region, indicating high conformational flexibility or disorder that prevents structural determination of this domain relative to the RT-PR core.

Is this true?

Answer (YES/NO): NO